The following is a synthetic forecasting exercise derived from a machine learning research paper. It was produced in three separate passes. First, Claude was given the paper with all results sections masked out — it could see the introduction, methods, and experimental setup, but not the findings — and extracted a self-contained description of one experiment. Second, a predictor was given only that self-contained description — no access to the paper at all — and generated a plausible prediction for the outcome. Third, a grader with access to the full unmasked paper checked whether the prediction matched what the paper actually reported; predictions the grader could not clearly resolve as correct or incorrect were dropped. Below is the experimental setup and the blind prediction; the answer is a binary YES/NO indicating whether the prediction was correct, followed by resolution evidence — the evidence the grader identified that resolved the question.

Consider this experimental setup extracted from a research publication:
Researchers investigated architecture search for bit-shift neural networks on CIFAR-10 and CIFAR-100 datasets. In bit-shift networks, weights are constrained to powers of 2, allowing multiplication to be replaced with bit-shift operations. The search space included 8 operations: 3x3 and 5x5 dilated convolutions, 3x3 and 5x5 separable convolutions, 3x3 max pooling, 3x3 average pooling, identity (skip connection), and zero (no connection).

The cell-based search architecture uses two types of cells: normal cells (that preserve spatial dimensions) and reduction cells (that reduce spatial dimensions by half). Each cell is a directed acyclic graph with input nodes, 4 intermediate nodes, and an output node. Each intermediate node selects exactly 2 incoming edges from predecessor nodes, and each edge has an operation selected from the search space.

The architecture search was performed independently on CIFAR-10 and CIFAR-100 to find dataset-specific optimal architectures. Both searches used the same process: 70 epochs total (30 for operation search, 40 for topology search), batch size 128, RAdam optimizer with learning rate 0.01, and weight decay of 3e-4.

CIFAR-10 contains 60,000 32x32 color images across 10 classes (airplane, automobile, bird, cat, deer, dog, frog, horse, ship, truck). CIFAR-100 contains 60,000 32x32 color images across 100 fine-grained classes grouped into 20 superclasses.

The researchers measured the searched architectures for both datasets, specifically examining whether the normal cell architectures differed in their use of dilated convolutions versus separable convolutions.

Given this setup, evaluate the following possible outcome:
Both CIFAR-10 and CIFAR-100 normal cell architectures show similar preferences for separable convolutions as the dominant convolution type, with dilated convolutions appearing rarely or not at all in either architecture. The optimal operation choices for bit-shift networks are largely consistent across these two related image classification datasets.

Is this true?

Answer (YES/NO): YES